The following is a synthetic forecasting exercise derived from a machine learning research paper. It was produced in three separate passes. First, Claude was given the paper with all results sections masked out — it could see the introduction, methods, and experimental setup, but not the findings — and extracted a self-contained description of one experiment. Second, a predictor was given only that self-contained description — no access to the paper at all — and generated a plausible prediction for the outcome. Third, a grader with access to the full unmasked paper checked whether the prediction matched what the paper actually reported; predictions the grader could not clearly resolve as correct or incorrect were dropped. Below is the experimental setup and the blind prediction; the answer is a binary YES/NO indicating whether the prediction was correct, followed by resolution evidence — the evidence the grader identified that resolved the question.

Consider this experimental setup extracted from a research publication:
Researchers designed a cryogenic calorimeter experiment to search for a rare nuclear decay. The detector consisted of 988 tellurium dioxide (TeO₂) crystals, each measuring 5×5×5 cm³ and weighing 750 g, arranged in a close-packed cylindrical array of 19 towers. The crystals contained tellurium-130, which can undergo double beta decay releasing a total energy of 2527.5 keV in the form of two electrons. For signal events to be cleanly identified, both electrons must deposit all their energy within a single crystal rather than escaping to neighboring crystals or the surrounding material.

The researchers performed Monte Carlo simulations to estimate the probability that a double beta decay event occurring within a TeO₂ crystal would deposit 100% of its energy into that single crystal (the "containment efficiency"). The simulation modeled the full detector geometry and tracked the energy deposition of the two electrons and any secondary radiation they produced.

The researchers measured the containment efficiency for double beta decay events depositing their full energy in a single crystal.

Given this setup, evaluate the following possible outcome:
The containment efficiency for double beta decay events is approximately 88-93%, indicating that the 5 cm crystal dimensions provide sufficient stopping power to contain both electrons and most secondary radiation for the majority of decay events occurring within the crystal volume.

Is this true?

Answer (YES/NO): YES